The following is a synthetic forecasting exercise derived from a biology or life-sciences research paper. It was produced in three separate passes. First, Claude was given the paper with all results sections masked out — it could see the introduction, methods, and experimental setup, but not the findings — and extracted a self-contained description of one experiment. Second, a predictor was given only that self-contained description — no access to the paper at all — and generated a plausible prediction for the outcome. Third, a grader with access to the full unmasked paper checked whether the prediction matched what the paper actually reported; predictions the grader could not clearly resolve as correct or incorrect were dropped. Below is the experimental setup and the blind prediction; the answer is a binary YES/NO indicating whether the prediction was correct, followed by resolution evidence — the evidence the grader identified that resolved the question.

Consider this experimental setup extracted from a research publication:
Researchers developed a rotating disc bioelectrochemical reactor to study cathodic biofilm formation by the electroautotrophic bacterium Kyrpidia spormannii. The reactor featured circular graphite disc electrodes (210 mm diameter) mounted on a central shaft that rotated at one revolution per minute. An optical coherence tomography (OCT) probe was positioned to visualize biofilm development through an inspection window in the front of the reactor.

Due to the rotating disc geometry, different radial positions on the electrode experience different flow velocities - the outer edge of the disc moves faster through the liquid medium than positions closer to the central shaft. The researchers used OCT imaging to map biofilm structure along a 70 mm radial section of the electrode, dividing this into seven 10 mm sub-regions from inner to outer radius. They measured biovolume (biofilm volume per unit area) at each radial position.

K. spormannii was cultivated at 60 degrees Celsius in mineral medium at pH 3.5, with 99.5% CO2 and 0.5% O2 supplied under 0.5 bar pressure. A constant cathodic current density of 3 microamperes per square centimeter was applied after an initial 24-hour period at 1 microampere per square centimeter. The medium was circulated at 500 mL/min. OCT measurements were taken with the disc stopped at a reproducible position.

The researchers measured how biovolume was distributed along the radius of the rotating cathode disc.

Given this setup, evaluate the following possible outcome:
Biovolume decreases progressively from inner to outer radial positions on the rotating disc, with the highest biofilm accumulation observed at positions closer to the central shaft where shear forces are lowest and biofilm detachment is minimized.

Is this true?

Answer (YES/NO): YES